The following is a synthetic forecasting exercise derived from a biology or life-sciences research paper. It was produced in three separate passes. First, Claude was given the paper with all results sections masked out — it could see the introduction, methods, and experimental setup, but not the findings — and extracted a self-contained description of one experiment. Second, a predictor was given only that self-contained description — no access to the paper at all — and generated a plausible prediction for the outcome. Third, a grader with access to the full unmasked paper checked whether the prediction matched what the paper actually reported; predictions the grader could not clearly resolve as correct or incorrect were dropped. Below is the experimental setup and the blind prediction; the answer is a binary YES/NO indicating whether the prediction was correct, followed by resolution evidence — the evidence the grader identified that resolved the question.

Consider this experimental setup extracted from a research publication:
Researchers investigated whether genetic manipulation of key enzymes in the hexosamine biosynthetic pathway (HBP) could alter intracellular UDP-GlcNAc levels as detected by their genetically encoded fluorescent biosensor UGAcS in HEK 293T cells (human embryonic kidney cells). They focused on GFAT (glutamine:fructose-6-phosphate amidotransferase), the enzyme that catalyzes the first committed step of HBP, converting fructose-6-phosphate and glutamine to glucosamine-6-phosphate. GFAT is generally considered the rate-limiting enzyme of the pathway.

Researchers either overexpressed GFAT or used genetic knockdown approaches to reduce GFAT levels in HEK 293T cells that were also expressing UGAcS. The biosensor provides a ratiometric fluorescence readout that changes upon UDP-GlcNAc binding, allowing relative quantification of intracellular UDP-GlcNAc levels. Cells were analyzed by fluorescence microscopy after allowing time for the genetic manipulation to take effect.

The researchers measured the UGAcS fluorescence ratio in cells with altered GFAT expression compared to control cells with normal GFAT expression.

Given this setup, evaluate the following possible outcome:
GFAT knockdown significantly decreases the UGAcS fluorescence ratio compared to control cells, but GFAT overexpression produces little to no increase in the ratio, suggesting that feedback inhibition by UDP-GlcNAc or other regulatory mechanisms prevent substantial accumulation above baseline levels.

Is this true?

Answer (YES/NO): NO